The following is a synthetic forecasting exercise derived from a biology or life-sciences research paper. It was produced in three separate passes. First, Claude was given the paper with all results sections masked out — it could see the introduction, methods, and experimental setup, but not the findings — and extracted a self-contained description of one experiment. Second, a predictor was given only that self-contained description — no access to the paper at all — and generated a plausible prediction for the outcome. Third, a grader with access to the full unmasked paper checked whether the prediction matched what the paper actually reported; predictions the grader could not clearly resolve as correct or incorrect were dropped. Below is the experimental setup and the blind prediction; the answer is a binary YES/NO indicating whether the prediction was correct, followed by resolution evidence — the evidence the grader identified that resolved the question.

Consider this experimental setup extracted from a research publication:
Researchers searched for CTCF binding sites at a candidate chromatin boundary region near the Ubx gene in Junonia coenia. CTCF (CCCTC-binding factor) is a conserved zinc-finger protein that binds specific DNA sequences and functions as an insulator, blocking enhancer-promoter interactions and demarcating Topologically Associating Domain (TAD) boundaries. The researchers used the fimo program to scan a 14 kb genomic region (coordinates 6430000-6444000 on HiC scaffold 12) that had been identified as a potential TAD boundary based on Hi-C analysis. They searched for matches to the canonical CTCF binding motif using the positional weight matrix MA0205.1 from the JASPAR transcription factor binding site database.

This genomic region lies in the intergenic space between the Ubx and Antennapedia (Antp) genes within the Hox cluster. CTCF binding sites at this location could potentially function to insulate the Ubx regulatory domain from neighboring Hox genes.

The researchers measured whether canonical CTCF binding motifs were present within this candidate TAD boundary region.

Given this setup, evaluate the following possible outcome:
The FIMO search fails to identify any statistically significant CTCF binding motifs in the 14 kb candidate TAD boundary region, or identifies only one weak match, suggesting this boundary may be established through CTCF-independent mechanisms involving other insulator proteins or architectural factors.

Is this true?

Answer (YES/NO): NO